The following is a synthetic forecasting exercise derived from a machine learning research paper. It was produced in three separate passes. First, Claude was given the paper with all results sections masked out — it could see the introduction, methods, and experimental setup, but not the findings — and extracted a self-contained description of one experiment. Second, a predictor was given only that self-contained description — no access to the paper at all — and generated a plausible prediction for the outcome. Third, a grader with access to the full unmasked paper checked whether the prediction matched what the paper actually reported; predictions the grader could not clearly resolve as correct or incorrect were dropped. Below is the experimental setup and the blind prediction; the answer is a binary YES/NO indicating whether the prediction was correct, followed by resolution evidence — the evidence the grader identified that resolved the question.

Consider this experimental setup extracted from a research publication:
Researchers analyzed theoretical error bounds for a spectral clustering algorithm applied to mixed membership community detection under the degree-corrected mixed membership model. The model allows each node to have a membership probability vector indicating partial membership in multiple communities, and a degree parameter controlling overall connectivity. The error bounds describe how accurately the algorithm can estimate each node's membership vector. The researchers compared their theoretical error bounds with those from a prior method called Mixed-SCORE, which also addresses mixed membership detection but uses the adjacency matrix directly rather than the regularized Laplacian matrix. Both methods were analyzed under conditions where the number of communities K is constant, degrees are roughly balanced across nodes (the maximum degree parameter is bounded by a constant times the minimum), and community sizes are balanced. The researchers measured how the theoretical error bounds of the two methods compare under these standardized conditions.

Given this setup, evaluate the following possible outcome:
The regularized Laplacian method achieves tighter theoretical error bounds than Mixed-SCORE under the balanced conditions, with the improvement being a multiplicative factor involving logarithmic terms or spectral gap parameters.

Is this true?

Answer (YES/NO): NO